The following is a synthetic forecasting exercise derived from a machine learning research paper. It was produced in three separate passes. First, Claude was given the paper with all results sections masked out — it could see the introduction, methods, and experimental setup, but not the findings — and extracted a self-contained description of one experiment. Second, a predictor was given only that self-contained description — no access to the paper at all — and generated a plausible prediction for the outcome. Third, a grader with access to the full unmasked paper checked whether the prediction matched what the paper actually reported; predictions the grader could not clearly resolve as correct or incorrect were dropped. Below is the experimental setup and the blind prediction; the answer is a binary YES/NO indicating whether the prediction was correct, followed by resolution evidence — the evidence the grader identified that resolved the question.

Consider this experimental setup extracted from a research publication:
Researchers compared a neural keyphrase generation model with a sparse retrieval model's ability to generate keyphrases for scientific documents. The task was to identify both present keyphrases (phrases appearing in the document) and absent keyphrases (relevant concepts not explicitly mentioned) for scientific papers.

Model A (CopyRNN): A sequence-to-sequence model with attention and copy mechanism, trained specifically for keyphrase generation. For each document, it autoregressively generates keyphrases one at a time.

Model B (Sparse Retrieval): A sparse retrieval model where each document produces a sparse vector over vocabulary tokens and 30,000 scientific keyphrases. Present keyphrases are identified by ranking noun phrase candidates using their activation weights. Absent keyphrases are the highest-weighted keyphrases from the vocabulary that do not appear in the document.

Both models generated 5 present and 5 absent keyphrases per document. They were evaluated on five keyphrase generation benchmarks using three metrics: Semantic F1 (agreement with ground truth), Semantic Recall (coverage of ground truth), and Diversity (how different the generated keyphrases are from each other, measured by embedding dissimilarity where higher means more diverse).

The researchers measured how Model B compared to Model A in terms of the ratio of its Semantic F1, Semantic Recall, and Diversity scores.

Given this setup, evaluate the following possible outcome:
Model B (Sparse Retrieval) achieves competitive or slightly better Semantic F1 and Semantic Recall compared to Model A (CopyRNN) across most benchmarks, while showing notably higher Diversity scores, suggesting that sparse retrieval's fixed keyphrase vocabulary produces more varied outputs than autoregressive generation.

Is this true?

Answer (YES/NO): NO